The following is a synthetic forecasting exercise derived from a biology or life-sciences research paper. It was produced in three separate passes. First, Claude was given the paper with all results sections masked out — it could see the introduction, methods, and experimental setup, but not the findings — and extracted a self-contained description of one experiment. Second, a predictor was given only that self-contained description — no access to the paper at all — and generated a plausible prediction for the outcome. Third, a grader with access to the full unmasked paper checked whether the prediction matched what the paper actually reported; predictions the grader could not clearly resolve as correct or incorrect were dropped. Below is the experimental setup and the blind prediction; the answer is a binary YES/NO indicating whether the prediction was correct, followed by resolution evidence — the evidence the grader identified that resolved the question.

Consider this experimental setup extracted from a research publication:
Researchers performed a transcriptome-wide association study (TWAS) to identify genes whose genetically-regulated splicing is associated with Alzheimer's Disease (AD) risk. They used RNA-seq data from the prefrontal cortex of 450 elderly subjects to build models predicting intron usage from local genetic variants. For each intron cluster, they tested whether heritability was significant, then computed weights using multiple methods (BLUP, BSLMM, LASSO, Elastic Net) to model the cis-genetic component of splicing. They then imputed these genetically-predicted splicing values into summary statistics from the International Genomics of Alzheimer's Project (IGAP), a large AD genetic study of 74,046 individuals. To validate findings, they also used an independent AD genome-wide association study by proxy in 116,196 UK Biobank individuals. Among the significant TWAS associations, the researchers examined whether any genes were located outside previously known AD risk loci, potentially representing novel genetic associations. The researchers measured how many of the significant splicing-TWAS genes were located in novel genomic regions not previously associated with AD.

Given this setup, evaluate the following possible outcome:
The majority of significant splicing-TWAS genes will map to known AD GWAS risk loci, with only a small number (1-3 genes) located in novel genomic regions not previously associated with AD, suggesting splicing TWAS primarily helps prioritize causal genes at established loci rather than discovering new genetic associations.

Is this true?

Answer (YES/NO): NO